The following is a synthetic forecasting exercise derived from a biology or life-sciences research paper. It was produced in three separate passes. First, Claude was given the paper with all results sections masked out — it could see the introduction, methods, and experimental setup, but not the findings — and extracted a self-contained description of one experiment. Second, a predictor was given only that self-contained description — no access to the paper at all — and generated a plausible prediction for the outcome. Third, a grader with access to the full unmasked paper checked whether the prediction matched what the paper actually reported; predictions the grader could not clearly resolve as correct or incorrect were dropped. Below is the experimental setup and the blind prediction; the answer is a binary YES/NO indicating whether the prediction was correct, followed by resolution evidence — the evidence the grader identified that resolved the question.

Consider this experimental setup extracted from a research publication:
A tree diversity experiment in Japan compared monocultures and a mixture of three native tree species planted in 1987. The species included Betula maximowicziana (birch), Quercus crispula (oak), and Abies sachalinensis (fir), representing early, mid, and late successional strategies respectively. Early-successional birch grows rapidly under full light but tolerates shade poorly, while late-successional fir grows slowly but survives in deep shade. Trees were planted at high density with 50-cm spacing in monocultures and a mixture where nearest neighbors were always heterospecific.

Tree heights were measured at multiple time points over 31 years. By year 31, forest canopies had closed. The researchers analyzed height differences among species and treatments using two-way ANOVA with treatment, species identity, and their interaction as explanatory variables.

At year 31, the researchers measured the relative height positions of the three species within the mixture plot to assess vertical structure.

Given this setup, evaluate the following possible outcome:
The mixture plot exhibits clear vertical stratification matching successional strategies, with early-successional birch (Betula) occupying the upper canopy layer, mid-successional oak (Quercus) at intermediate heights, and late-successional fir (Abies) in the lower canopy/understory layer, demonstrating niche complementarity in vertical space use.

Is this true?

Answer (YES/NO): YES